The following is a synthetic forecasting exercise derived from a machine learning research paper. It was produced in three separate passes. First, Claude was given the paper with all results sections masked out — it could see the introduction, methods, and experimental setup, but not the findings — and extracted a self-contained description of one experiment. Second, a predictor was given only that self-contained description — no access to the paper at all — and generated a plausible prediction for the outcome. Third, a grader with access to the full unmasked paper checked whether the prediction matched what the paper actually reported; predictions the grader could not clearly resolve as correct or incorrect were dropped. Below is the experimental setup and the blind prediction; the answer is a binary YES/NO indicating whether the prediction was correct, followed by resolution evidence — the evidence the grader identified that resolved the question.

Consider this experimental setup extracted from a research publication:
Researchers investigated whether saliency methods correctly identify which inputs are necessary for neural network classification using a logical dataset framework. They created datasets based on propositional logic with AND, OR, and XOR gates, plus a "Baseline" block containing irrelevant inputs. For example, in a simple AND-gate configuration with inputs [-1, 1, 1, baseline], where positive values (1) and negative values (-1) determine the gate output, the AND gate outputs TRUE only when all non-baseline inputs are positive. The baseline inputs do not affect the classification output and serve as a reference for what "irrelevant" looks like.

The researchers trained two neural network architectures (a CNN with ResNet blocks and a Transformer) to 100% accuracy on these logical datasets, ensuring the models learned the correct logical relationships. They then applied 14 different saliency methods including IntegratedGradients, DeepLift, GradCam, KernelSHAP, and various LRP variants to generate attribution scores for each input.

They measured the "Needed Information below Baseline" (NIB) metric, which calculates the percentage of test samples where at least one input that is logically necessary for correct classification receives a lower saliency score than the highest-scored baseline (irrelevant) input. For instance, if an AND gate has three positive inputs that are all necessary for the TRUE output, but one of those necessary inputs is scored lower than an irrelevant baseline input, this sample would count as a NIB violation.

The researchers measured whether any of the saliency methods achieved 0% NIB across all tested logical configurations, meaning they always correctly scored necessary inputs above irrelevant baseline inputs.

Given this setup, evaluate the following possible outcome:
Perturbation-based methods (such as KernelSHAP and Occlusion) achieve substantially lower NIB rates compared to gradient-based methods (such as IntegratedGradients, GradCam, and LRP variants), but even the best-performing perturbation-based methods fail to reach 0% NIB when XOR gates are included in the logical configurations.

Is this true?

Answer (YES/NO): NO